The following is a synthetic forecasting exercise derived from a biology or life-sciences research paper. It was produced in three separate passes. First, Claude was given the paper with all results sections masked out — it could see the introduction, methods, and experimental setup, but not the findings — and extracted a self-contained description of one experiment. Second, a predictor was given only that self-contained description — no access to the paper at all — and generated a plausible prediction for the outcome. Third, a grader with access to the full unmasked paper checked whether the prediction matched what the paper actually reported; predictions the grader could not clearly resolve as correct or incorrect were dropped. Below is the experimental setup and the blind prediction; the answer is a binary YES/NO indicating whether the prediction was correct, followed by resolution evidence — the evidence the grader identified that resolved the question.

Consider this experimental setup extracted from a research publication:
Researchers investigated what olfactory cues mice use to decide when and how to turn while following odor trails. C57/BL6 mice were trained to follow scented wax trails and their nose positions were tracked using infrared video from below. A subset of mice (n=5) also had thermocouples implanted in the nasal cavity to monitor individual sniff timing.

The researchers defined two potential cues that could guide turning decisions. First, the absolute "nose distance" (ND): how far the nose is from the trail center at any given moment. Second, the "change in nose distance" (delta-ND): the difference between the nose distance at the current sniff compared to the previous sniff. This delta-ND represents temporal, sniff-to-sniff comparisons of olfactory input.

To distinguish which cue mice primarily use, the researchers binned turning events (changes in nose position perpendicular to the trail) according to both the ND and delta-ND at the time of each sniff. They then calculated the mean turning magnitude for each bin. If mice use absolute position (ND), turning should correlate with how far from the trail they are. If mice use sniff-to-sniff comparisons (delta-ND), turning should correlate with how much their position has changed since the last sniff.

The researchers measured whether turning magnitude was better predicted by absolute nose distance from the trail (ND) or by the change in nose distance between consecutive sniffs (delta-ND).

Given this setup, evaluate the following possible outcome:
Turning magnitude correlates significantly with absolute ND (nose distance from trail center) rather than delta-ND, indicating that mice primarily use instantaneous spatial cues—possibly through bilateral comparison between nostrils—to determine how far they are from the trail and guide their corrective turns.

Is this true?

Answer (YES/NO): NO